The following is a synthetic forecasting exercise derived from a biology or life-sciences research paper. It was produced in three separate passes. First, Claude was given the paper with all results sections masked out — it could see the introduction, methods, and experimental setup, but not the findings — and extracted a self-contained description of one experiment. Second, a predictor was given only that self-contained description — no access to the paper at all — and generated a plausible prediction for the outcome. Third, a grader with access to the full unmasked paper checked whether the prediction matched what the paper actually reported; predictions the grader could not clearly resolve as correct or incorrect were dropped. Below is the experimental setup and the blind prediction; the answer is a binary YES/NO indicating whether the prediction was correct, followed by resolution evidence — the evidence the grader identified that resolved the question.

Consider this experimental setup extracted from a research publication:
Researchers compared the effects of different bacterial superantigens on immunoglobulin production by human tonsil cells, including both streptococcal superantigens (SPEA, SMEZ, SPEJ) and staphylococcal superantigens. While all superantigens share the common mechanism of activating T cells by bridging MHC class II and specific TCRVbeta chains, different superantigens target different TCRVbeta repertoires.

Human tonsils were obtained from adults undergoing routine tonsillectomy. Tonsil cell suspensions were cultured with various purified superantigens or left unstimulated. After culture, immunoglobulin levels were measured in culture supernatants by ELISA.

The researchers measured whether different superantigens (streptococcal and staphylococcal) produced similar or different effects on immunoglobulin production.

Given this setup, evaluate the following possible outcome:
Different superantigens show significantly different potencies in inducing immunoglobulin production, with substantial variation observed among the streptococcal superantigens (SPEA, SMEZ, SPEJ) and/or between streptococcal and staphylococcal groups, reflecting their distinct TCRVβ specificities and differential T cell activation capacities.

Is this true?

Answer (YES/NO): NO